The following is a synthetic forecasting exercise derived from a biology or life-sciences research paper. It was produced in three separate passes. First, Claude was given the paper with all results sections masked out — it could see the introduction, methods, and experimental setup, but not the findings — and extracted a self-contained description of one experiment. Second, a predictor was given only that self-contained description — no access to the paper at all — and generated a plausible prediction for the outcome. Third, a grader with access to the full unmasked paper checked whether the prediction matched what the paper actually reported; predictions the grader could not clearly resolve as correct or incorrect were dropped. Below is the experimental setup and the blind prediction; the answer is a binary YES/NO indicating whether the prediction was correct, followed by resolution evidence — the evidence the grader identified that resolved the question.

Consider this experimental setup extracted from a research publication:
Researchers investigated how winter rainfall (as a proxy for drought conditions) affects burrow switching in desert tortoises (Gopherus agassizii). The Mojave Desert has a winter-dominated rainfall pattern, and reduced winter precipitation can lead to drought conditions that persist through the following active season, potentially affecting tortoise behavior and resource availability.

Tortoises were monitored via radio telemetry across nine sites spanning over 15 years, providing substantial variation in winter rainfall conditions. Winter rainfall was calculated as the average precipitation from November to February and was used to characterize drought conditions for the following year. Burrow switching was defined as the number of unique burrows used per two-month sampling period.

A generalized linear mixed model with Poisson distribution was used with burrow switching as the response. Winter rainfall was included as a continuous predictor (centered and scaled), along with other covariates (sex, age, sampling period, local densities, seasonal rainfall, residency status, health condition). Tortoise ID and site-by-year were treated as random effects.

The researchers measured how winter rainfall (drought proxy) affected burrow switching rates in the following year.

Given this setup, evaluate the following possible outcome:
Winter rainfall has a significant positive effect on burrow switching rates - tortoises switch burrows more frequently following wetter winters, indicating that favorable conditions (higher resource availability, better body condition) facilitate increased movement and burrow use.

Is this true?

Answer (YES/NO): NO